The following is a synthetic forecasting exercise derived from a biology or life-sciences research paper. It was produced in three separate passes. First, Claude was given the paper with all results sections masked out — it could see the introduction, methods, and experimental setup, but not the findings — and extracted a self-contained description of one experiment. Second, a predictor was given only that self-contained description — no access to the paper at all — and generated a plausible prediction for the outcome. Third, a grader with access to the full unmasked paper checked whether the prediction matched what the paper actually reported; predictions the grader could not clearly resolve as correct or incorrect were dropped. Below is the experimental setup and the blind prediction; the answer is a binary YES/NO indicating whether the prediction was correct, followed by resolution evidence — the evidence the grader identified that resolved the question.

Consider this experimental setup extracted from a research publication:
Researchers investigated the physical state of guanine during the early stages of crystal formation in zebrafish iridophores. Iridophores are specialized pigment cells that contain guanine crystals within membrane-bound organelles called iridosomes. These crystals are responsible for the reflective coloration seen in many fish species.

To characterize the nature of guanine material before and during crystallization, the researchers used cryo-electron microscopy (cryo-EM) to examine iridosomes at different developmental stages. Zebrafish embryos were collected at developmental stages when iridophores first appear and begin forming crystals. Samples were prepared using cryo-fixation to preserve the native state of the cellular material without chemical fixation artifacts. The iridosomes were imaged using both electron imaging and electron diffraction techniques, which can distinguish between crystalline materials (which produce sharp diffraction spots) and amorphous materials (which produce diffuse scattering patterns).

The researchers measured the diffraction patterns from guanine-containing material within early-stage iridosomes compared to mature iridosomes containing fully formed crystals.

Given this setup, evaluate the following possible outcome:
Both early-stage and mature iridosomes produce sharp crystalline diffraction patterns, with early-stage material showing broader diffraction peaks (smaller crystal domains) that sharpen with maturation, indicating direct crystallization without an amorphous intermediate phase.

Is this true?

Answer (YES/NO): NO